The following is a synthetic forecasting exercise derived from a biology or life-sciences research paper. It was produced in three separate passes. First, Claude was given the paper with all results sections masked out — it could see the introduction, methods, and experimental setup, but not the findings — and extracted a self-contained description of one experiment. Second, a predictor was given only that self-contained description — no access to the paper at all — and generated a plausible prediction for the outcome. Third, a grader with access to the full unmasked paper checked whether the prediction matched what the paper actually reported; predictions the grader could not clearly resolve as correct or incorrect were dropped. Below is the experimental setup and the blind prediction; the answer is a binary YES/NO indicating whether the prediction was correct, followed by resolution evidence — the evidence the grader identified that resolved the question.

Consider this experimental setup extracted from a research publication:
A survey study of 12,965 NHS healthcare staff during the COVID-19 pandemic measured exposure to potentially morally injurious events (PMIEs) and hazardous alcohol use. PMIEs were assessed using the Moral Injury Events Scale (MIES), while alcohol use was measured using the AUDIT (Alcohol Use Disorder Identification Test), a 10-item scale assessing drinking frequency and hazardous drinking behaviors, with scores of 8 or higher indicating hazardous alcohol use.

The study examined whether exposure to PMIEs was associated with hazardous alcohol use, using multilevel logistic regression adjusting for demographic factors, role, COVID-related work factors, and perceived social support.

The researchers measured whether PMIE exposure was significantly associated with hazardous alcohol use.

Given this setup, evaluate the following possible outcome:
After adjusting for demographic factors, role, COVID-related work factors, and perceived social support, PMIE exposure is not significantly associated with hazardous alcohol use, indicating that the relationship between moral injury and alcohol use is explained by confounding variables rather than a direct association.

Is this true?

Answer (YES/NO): NO